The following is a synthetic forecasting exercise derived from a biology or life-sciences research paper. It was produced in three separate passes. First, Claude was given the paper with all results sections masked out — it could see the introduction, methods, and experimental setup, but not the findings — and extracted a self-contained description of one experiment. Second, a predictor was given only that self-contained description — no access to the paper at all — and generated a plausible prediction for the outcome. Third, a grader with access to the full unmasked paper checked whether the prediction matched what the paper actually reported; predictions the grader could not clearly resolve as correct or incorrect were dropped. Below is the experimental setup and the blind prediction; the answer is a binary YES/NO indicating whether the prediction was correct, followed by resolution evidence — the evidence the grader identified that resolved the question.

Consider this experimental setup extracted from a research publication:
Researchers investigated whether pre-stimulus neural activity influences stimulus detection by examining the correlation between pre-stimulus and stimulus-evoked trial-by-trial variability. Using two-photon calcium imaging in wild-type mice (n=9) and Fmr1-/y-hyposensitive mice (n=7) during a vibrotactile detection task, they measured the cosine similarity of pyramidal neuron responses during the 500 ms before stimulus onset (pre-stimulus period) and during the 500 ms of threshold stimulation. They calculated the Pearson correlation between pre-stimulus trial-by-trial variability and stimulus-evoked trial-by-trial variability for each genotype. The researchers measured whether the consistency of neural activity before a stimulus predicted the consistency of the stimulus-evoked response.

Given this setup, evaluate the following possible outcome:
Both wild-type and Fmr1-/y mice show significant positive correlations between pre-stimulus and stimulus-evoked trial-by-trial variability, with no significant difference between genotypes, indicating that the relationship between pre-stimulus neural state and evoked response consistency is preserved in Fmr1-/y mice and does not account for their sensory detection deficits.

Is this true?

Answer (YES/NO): NO